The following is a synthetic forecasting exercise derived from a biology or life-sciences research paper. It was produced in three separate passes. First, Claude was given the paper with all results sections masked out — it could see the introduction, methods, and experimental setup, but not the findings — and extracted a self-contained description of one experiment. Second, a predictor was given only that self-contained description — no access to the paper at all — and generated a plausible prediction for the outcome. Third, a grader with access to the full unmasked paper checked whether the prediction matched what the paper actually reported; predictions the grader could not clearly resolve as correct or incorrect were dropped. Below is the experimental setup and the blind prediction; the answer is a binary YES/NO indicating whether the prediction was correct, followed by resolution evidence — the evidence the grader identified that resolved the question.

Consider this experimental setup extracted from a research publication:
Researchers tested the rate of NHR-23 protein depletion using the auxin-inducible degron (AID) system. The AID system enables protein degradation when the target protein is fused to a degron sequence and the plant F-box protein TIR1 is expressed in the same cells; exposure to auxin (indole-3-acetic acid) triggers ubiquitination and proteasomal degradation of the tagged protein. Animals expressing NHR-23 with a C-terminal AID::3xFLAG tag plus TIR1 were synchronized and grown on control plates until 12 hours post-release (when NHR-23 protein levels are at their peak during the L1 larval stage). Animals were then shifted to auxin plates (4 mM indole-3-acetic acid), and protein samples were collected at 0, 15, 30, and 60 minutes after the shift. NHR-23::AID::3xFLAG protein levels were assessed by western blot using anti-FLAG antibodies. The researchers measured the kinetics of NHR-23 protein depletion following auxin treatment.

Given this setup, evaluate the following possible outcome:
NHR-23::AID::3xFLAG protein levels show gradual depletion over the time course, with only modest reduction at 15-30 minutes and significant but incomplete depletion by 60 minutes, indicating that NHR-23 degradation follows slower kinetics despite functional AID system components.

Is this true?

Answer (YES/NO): NO